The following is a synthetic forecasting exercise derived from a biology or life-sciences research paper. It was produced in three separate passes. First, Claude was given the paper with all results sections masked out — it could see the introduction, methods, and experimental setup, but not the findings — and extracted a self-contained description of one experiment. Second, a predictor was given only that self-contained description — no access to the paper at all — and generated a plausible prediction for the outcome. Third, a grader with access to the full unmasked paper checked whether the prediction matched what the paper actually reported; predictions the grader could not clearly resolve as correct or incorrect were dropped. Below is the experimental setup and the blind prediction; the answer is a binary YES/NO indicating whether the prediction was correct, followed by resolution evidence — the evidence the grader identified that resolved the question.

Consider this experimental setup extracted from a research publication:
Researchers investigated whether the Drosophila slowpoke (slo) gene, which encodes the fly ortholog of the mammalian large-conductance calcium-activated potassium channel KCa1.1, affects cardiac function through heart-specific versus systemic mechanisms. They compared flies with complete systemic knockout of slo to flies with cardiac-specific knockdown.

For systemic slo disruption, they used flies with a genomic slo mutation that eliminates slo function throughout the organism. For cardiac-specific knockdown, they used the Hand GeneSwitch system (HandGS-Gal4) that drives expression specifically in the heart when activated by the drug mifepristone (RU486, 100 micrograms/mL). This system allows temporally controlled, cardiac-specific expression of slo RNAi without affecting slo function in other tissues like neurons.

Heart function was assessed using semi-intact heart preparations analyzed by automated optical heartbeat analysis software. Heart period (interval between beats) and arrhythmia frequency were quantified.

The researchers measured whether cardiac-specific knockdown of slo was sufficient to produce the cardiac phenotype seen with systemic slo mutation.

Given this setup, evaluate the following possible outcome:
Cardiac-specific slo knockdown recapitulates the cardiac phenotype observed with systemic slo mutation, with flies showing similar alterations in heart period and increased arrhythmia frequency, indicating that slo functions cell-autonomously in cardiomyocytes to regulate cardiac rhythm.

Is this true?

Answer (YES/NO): YES